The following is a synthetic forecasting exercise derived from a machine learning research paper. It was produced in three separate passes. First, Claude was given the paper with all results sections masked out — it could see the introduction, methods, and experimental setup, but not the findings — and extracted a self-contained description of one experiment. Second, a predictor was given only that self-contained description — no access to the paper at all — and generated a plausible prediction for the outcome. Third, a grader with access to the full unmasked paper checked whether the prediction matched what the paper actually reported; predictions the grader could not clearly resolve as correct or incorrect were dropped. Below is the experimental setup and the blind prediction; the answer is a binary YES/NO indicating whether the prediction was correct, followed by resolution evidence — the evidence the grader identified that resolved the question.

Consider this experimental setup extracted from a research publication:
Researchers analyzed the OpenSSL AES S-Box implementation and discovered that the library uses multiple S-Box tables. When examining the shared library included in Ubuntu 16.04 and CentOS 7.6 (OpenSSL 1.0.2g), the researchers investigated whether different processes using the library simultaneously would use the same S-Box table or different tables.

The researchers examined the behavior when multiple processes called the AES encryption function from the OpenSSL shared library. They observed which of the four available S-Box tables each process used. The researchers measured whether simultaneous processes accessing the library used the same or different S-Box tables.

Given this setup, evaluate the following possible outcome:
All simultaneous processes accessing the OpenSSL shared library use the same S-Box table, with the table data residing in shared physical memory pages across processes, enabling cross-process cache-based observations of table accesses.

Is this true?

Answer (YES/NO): NO